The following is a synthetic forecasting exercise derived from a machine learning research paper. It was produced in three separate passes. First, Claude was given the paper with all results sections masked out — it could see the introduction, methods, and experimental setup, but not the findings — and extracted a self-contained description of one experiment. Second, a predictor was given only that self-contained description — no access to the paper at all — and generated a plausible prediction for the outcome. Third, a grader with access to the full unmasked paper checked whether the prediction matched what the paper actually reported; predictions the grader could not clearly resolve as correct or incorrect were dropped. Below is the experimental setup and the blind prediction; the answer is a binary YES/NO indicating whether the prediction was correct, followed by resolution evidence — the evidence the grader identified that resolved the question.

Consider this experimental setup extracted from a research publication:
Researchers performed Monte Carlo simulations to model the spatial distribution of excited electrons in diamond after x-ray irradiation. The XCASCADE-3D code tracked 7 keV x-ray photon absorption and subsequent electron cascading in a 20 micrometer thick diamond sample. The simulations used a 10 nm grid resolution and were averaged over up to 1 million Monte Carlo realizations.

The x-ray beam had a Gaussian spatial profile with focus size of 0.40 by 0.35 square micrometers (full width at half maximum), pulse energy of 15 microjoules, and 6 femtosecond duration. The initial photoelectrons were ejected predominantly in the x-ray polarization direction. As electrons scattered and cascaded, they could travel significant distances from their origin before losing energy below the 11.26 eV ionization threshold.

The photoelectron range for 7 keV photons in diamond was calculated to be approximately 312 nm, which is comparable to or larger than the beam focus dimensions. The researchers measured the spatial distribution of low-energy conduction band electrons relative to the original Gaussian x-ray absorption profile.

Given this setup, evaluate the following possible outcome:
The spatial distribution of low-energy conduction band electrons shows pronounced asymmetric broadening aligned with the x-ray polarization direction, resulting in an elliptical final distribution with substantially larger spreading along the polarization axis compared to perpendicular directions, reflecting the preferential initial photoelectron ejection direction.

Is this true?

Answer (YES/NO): YES